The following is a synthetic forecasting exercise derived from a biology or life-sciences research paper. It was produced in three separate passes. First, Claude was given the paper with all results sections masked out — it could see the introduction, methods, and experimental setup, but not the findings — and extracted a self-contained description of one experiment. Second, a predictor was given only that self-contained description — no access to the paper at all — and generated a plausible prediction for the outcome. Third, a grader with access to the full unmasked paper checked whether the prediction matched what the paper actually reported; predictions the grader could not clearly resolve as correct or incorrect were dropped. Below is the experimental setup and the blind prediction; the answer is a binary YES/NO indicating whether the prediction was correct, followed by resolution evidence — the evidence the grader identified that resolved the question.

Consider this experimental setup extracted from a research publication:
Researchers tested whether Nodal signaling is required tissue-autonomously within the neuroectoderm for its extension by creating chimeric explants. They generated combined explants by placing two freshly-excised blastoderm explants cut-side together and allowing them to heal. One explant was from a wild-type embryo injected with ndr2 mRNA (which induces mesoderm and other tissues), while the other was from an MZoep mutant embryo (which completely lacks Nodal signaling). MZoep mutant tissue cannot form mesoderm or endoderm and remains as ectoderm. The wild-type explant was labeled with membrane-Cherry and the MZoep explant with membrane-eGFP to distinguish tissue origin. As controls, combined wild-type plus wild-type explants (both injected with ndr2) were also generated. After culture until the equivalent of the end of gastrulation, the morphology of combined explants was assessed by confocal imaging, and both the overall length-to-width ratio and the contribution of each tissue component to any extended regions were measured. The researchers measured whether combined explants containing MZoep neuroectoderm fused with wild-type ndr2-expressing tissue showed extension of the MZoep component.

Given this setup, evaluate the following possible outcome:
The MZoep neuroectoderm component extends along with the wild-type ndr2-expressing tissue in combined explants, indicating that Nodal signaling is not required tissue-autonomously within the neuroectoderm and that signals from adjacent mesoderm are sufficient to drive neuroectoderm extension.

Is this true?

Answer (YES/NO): NO